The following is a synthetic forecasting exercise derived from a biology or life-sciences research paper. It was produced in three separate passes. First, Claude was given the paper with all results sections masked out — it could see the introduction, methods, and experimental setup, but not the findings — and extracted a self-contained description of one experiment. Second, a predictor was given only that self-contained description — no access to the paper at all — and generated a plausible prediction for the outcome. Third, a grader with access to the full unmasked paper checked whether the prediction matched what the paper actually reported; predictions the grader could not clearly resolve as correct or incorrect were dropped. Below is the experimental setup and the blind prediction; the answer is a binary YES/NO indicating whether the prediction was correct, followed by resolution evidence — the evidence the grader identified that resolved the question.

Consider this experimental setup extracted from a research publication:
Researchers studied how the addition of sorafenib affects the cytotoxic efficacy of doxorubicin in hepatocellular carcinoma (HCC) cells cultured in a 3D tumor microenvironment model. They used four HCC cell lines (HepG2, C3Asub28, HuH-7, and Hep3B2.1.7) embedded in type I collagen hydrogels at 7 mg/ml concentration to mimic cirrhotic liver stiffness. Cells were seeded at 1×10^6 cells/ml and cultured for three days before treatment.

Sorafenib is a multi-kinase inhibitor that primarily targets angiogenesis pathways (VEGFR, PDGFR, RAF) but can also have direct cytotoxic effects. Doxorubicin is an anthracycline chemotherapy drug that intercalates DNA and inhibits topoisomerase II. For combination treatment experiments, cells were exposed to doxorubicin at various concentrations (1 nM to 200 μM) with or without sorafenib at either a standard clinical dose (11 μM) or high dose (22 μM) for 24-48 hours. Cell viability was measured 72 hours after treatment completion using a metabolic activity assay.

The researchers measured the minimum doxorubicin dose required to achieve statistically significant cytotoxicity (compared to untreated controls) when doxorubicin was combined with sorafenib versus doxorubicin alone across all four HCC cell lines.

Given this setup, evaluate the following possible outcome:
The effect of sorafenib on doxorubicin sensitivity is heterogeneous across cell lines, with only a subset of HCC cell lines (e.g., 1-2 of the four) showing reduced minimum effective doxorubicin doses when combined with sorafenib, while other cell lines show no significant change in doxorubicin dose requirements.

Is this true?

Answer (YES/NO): NO